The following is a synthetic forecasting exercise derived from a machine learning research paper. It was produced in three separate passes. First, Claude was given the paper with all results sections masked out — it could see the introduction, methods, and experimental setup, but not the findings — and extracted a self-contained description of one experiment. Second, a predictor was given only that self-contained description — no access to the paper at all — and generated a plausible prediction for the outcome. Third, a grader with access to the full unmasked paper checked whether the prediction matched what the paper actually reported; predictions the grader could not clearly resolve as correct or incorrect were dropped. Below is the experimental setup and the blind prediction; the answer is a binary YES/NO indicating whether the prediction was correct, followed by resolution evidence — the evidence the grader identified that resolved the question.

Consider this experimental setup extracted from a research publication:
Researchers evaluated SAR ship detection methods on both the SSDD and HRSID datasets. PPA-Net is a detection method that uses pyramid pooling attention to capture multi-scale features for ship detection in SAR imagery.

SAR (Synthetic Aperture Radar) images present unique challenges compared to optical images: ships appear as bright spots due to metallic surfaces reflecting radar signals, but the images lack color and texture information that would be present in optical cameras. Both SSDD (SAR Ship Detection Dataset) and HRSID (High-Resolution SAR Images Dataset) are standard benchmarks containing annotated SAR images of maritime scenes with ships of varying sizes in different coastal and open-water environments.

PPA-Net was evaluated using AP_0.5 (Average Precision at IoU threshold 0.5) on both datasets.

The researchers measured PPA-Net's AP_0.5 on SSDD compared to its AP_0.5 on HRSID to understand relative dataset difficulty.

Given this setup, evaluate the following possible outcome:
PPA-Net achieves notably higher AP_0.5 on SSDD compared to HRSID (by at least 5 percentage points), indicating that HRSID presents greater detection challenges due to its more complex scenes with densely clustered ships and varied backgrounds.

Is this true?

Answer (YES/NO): YES